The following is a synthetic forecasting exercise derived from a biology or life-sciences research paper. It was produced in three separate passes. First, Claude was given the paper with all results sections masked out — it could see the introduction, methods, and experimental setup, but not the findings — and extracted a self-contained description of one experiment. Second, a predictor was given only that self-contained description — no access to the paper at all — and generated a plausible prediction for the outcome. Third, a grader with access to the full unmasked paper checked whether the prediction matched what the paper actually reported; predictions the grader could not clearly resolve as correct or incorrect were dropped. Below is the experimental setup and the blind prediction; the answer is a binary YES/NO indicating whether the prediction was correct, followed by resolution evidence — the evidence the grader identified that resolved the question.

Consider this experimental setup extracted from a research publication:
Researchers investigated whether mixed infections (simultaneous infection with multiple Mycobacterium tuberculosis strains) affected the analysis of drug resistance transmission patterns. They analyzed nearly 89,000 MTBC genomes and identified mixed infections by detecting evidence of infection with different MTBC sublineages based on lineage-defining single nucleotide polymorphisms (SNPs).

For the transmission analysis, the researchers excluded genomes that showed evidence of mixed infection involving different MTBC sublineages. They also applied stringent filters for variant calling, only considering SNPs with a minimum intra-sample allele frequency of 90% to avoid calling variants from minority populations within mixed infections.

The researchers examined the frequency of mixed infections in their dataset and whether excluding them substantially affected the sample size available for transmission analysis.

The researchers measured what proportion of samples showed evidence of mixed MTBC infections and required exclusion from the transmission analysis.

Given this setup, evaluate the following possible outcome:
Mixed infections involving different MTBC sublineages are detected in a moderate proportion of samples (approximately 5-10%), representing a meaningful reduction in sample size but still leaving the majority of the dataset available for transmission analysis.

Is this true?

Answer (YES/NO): YES